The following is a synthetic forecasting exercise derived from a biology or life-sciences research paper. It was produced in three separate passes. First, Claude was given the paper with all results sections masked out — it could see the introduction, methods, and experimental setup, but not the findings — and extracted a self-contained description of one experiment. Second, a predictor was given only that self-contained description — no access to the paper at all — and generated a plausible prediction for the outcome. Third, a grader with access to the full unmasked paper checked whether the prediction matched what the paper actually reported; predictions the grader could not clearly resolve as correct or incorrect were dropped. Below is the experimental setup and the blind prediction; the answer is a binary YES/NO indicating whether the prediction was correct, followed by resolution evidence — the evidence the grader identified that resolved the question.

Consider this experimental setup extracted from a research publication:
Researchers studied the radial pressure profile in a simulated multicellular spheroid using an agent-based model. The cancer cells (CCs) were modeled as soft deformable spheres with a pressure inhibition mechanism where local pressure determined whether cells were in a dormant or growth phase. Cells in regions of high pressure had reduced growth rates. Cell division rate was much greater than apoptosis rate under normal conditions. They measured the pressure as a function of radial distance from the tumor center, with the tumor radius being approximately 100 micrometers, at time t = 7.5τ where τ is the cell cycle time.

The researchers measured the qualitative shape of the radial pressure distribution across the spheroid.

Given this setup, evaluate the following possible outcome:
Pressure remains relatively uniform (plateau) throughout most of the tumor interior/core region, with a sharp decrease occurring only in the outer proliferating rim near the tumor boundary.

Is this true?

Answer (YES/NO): YES